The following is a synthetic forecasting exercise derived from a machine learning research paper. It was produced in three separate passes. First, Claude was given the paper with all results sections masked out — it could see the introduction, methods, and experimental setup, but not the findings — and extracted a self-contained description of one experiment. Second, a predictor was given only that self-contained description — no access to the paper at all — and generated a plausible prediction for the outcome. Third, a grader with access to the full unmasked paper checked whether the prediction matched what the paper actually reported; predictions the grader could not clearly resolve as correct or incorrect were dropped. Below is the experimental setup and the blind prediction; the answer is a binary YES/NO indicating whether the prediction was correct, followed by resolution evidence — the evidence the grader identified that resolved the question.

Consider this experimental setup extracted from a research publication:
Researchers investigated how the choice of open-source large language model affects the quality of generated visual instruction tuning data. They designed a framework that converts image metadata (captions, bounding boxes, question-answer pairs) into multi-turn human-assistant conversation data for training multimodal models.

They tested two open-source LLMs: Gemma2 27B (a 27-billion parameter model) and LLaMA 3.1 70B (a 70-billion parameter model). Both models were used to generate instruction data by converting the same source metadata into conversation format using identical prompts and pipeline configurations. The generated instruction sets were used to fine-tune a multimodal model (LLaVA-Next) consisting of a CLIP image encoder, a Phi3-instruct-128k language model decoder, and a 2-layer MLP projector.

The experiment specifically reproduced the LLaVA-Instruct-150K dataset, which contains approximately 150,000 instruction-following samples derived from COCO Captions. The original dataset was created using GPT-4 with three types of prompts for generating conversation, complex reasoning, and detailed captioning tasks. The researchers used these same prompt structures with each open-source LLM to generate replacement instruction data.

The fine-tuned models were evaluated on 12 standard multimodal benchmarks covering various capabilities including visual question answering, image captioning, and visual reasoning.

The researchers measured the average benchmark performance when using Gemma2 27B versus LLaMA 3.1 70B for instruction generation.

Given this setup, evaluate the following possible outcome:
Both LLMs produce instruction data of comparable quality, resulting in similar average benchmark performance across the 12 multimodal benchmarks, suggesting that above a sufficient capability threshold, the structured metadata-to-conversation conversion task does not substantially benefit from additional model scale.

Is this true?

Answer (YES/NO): NO